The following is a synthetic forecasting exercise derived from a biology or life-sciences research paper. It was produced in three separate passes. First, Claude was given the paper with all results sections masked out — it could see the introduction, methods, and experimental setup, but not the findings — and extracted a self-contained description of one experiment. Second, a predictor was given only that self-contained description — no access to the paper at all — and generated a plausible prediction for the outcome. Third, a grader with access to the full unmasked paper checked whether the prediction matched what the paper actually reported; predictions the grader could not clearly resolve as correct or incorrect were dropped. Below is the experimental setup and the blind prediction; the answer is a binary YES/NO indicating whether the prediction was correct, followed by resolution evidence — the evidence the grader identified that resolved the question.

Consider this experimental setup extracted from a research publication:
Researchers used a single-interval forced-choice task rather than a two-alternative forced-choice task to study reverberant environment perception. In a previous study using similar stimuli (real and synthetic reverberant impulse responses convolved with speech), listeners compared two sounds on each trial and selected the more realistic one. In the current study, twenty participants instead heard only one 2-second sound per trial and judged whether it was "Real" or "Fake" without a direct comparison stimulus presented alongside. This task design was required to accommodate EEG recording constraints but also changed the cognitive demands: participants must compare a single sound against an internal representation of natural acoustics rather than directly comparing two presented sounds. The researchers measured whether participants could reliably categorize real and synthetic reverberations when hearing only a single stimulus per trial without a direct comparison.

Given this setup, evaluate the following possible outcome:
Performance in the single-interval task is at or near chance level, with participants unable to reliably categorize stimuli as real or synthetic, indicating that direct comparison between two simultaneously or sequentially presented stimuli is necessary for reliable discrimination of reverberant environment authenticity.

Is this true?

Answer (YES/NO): NO